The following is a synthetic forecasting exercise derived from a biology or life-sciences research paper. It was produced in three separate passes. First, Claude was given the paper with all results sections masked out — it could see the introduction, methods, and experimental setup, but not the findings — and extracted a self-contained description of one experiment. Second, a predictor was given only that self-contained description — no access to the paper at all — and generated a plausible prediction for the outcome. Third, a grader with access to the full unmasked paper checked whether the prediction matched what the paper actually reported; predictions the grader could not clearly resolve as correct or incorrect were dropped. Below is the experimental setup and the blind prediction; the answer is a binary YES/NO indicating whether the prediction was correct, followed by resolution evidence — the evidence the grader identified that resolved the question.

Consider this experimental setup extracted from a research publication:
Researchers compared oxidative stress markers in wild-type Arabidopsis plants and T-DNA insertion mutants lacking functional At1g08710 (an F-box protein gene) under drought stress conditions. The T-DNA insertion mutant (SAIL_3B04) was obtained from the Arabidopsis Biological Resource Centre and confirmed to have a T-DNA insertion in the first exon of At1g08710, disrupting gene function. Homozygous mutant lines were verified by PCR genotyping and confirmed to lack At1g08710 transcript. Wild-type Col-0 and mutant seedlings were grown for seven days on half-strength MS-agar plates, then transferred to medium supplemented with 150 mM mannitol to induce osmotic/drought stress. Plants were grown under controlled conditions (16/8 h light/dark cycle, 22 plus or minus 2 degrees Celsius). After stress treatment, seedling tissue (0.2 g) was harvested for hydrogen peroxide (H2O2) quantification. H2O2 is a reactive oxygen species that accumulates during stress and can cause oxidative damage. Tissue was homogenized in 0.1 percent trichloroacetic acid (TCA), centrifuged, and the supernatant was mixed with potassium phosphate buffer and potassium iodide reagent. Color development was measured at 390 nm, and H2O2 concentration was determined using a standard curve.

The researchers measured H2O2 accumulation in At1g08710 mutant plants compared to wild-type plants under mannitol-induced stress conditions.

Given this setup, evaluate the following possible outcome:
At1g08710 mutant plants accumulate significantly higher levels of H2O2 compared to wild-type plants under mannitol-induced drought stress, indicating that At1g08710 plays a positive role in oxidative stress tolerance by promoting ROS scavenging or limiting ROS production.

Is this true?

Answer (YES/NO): NO